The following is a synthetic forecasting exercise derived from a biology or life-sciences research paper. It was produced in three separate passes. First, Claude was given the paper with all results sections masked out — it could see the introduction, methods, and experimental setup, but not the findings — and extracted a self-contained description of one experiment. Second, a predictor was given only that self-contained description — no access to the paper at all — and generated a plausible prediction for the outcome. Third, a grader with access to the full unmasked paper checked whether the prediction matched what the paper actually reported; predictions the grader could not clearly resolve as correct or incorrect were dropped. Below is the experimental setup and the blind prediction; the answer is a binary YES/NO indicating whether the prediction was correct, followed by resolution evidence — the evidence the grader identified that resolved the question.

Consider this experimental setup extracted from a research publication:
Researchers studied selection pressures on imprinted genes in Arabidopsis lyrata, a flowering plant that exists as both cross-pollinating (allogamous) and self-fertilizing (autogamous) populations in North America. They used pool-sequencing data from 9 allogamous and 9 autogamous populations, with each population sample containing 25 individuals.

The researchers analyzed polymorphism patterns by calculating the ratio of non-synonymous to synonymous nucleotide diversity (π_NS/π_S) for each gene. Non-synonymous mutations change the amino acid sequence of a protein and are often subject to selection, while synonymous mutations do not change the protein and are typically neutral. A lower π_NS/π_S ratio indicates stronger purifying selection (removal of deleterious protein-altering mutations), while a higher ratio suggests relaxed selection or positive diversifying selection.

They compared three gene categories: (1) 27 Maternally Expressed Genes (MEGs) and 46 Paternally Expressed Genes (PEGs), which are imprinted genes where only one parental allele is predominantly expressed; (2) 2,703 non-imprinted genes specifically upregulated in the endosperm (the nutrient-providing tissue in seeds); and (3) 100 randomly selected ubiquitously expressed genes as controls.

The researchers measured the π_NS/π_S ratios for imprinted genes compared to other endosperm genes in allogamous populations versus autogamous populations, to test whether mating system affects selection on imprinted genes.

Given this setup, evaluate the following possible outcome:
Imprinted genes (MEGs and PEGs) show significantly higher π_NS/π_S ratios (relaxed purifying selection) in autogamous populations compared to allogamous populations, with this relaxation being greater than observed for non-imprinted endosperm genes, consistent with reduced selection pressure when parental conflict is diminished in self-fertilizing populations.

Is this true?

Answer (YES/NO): NO